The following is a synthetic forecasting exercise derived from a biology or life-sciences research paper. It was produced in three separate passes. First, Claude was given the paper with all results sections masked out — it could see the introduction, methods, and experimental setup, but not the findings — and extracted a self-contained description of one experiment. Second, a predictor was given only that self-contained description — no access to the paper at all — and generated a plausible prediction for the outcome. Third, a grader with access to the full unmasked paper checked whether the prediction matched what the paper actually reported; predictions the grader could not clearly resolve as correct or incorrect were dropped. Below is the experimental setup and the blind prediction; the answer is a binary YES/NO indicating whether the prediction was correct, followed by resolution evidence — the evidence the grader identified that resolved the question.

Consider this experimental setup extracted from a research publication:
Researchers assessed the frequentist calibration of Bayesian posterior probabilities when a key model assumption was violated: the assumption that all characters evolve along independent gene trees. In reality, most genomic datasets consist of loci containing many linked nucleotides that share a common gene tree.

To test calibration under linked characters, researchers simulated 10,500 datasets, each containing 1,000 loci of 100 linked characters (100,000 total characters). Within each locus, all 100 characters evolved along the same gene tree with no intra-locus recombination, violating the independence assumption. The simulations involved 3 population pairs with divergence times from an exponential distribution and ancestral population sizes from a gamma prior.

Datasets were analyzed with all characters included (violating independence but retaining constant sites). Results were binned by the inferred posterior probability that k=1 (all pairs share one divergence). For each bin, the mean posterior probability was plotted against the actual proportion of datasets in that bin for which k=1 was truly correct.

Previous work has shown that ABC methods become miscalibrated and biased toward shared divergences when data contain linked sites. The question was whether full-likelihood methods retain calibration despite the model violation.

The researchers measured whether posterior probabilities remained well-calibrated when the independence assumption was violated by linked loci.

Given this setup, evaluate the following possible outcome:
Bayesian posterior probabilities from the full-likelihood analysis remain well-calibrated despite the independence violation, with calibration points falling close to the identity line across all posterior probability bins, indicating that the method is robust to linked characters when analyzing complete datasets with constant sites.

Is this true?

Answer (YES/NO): NO